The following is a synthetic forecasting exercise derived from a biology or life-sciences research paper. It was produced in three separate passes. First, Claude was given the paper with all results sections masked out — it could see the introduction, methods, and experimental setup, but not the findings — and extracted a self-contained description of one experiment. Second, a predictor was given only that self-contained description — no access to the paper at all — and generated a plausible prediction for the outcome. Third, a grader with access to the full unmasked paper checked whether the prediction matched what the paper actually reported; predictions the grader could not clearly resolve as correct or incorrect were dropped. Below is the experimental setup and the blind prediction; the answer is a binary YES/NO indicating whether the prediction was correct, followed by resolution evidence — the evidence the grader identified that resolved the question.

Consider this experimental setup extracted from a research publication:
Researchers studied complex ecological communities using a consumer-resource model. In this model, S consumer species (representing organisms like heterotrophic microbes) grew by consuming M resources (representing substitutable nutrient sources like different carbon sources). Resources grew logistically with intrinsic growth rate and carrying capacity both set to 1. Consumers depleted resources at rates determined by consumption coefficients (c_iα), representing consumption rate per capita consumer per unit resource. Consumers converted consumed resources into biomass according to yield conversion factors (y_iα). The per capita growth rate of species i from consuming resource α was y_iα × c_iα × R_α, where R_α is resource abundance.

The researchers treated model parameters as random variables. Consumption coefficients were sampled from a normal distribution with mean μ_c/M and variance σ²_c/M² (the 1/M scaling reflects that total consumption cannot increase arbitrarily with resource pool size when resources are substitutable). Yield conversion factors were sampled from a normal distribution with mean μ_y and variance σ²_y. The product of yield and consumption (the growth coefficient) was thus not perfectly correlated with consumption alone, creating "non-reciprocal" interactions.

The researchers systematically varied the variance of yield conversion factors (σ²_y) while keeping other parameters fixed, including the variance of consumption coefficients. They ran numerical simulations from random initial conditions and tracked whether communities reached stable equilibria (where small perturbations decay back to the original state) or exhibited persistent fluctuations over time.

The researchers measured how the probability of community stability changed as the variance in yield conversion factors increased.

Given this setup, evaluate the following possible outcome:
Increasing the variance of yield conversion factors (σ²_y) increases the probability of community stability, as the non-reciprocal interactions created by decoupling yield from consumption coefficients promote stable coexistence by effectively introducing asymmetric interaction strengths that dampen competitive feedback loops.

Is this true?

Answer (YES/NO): NO